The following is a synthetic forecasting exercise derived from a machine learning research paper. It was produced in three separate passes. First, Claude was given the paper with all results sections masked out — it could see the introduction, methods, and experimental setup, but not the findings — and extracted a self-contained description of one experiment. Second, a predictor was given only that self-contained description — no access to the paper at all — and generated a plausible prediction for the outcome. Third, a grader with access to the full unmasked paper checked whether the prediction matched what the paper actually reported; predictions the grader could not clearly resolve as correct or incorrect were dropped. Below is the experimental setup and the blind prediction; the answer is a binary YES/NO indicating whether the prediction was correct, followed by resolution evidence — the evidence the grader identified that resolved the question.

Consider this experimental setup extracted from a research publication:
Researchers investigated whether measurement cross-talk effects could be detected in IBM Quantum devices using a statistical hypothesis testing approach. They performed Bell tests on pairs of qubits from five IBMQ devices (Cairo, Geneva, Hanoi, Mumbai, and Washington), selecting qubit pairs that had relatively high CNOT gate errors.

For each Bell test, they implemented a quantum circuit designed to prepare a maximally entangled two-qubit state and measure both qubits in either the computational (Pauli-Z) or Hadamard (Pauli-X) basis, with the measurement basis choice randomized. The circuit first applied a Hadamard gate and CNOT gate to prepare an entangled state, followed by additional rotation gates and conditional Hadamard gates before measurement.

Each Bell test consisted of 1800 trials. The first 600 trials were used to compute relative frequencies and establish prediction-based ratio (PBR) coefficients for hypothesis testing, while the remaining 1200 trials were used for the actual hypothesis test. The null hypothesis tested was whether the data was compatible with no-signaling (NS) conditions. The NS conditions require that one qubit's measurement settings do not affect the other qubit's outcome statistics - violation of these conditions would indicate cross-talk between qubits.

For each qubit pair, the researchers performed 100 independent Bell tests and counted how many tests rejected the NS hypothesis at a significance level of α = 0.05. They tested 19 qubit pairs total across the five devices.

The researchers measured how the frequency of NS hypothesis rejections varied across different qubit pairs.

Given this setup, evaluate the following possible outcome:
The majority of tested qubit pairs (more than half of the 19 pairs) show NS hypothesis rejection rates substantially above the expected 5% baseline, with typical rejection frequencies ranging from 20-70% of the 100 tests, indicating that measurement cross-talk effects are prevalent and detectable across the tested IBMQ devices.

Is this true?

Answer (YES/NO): NO